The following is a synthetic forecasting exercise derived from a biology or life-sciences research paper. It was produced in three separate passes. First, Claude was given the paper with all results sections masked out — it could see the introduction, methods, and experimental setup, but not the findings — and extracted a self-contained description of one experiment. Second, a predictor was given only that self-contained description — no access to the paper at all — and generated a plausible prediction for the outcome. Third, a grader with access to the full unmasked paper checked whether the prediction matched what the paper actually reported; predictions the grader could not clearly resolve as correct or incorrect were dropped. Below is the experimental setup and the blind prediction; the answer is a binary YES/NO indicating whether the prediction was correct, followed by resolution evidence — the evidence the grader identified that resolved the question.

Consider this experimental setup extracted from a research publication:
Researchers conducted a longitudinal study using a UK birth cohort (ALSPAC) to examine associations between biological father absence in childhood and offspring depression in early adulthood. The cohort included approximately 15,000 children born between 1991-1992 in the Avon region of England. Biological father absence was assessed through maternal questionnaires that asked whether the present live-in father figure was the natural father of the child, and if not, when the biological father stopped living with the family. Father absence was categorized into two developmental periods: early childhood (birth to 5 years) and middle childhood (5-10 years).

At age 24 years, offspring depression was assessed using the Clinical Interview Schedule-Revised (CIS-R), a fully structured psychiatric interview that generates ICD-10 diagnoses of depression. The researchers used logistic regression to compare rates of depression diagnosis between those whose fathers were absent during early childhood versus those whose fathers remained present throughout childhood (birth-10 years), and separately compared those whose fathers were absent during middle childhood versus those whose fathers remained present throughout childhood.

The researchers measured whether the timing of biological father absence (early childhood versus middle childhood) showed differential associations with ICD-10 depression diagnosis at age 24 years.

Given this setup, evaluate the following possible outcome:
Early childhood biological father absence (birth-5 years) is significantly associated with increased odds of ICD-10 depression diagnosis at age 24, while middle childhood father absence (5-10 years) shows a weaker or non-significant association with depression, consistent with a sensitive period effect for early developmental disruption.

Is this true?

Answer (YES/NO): YES